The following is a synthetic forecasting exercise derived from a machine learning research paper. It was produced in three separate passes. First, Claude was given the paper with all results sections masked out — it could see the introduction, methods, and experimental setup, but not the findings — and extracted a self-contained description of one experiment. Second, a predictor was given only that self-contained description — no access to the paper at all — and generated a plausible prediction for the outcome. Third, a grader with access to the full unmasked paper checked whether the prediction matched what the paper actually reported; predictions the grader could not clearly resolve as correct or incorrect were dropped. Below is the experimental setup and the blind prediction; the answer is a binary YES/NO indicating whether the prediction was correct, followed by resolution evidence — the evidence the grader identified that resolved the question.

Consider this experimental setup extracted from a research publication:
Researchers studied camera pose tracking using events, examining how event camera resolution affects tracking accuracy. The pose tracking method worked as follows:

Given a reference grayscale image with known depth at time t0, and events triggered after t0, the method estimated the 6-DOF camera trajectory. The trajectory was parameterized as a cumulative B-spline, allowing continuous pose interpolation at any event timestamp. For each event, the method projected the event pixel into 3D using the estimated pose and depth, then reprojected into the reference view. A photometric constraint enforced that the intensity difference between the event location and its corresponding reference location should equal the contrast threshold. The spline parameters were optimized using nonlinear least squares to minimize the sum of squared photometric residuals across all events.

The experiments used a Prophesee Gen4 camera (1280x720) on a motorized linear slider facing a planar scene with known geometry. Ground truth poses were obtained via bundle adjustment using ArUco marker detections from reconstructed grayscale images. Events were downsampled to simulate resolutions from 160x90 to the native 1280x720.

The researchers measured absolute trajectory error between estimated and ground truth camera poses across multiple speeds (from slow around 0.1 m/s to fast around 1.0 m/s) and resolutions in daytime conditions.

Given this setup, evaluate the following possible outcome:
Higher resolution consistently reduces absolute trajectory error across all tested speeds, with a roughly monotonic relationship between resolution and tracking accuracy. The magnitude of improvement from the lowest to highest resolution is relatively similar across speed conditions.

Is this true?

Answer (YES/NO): NO